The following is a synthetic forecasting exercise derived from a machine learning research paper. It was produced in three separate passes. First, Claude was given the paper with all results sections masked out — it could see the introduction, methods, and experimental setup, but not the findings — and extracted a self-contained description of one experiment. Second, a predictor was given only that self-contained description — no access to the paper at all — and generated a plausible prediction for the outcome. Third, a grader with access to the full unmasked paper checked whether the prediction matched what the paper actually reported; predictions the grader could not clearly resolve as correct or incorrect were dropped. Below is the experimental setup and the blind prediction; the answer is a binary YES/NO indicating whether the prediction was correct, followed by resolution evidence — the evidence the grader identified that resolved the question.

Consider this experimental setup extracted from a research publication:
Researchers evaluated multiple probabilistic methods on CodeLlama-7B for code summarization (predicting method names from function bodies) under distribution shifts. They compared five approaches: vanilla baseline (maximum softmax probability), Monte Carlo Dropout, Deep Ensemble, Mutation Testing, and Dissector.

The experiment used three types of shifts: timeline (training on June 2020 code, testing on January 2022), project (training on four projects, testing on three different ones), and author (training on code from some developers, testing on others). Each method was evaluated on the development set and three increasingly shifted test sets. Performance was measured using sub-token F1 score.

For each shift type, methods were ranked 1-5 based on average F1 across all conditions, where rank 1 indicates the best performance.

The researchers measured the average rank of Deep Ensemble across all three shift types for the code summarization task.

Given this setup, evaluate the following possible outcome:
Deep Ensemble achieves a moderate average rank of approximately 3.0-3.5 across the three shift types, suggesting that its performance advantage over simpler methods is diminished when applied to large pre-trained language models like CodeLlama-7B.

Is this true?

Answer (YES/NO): NO